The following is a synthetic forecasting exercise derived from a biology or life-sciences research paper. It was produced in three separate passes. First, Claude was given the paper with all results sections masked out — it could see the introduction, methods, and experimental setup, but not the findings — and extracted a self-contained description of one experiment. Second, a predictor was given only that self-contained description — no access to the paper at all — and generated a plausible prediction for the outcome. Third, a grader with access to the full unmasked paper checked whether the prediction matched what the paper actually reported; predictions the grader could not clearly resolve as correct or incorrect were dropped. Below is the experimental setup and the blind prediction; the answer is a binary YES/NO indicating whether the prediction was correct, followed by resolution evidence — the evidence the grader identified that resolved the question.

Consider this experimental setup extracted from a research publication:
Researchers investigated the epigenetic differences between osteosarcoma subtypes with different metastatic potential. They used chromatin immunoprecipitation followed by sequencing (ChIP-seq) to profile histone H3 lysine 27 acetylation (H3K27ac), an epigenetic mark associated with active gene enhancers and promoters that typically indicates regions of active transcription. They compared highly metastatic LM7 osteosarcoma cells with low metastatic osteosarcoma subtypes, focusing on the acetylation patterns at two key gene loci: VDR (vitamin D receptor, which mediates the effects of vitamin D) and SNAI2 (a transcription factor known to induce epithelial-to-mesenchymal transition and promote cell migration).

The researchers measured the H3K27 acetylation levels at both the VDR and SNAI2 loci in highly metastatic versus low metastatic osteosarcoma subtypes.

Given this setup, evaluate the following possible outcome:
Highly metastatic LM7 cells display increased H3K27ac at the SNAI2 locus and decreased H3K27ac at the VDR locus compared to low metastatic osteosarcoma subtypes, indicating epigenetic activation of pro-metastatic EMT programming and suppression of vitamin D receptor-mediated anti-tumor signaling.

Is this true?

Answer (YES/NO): YES